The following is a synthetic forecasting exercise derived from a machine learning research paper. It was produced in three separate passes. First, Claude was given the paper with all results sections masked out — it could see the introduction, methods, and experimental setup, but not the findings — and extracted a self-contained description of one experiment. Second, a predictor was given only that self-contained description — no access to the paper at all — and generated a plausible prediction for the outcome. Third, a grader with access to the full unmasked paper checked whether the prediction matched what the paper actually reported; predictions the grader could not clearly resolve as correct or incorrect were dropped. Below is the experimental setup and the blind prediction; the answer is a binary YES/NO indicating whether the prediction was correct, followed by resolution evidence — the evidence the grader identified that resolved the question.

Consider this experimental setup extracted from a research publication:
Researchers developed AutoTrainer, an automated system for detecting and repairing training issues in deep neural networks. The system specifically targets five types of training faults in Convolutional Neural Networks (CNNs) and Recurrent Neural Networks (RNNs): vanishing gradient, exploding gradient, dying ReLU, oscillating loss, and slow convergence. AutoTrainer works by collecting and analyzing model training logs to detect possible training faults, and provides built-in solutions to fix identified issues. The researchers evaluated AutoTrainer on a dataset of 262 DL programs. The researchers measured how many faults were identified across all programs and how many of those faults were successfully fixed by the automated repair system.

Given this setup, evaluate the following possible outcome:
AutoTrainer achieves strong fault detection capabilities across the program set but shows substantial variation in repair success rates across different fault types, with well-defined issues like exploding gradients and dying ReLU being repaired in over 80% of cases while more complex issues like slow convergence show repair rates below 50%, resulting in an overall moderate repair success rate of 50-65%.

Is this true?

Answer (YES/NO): NO